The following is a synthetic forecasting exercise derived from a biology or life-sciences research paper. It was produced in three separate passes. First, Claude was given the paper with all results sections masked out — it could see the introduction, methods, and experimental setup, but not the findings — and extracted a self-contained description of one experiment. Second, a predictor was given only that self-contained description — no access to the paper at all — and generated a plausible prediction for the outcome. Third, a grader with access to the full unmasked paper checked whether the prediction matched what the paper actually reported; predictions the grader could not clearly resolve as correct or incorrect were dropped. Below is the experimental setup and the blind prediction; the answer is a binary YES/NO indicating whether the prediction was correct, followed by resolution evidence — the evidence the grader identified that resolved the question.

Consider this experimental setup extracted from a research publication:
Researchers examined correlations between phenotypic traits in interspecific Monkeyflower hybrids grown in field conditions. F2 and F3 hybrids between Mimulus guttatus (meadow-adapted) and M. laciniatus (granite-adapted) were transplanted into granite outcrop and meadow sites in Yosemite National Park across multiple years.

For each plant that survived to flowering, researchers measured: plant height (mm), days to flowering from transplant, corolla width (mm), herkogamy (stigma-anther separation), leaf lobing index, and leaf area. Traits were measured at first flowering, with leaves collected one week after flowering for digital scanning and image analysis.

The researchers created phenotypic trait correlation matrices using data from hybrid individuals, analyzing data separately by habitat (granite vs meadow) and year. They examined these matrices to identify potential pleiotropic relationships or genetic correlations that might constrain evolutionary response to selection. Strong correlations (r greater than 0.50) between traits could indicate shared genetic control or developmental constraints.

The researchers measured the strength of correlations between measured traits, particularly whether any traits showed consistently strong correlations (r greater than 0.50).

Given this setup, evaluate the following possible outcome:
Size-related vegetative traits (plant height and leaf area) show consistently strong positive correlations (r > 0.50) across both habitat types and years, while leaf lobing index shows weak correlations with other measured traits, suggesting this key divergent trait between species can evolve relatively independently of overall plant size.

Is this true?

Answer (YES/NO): NO